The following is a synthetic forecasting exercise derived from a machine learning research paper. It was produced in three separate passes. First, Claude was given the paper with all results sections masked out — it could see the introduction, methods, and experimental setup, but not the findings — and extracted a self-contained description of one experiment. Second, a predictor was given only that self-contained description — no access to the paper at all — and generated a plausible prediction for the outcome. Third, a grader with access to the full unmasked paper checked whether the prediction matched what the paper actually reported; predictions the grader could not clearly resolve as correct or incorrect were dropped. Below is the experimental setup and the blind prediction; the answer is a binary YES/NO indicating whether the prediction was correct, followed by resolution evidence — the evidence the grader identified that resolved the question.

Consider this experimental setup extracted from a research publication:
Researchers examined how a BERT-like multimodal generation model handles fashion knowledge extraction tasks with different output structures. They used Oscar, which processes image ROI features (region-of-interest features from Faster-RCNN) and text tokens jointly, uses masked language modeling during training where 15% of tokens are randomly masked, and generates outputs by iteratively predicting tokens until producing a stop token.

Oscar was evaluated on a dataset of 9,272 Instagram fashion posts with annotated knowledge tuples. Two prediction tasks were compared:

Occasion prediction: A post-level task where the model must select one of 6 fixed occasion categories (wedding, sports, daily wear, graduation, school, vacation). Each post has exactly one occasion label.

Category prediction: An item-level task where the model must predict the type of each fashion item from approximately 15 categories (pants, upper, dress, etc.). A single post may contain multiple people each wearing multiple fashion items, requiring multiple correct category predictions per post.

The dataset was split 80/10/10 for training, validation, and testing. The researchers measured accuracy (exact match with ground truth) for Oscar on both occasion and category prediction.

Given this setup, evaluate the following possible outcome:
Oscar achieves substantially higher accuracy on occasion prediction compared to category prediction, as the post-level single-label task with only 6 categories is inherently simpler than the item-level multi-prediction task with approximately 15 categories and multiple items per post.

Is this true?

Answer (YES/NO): YES